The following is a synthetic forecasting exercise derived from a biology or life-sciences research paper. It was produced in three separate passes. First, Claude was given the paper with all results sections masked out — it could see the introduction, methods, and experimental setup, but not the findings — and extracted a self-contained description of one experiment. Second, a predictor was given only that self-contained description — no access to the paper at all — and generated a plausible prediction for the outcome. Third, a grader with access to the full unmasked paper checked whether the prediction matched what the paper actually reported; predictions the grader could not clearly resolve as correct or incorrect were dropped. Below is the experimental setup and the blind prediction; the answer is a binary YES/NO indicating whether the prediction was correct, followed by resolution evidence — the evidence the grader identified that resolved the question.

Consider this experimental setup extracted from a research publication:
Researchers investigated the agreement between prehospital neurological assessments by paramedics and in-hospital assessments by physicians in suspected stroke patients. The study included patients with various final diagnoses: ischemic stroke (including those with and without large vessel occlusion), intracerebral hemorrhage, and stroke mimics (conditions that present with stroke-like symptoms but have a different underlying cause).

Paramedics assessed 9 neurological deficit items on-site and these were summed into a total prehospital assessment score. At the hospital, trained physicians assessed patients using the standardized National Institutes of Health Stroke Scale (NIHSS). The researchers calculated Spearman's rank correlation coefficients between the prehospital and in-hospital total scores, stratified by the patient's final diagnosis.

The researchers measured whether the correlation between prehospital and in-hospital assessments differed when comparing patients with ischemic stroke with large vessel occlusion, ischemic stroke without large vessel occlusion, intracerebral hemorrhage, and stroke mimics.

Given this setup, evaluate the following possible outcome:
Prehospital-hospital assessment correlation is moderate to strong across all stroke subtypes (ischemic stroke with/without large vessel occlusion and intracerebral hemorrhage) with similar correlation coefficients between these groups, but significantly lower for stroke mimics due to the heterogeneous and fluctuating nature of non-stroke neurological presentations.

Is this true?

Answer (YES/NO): NO